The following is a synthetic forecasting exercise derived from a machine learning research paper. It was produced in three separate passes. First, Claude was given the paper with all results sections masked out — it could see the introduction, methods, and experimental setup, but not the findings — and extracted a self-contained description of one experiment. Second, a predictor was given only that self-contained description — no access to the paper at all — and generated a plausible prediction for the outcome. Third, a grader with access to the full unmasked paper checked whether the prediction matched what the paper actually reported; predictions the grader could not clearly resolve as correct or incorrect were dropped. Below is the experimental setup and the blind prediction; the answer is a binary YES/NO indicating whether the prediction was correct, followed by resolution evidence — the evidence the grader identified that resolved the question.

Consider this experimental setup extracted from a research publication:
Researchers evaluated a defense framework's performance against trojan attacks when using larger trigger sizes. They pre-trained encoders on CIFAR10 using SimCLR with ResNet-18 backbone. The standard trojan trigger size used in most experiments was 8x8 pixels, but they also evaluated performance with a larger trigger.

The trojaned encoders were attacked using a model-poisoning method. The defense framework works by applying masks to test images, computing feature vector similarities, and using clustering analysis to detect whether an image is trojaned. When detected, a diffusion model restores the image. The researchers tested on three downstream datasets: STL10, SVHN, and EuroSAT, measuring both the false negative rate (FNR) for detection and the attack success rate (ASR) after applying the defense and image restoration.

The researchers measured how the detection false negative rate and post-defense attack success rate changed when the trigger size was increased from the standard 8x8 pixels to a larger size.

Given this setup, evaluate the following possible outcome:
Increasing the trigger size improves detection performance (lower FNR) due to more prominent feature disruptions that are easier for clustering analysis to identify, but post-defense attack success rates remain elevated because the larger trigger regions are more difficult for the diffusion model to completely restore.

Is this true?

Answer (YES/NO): NO